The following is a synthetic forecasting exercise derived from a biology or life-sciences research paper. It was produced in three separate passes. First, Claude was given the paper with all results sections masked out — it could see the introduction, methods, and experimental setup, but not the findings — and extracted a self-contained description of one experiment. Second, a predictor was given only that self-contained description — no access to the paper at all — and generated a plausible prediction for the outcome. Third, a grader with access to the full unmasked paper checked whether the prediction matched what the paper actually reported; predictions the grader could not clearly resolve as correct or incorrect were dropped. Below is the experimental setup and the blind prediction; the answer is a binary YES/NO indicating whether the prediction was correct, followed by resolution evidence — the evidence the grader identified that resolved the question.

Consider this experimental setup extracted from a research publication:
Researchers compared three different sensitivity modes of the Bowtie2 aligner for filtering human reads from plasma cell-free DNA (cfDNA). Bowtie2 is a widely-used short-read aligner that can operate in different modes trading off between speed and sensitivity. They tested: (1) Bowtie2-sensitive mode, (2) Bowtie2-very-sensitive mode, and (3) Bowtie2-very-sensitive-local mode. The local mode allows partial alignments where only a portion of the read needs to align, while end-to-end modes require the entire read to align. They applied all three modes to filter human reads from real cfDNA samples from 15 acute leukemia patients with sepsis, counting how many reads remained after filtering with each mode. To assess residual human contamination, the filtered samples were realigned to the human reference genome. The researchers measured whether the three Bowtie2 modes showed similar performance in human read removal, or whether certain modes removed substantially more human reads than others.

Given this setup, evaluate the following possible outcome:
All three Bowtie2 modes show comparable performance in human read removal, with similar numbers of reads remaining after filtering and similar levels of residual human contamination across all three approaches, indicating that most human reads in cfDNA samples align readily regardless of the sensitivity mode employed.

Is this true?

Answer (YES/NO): NO